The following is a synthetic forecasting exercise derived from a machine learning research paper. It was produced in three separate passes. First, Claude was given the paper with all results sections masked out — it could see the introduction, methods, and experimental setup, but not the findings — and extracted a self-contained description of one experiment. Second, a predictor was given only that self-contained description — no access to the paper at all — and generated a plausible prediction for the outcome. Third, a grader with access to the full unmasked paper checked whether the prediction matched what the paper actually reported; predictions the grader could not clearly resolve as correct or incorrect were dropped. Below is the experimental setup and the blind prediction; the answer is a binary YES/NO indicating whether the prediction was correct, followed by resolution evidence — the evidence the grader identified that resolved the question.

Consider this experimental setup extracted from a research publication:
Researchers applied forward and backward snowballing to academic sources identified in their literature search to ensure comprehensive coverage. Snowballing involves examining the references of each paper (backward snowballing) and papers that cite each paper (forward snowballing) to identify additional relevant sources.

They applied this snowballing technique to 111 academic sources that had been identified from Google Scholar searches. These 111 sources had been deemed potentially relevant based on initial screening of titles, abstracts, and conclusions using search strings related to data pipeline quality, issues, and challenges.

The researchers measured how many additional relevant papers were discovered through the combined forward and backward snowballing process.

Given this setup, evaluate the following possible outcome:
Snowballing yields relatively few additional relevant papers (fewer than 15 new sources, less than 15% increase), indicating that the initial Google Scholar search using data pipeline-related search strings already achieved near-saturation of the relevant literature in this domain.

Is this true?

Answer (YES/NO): YES